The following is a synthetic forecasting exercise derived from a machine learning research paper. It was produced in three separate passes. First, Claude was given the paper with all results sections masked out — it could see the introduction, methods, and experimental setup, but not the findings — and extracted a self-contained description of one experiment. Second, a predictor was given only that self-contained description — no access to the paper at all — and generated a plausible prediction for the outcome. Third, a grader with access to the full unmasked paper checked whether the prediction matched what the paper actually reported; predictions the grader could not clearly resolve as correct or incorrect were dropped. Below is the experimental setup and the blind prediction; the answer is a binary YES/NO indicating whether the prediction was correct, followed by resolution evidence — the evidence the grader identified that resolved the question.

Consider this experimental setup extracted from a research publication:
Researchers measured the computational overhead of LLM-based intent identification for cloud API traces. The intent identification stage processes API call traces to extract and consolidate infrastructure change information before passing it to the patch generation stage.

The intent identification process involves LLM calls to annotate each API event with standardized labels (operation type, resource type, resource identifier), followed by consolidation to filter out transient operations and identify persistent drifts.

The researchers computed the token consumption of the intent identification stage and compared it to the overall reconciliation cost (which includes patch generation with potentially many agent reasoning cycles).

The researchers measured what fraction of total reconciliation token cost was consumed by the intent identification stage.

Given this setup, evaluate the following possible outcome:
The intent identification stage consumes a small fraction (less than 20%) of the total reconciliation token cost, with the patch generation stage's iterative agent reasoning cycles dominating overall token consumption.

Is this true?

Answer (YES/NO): YES